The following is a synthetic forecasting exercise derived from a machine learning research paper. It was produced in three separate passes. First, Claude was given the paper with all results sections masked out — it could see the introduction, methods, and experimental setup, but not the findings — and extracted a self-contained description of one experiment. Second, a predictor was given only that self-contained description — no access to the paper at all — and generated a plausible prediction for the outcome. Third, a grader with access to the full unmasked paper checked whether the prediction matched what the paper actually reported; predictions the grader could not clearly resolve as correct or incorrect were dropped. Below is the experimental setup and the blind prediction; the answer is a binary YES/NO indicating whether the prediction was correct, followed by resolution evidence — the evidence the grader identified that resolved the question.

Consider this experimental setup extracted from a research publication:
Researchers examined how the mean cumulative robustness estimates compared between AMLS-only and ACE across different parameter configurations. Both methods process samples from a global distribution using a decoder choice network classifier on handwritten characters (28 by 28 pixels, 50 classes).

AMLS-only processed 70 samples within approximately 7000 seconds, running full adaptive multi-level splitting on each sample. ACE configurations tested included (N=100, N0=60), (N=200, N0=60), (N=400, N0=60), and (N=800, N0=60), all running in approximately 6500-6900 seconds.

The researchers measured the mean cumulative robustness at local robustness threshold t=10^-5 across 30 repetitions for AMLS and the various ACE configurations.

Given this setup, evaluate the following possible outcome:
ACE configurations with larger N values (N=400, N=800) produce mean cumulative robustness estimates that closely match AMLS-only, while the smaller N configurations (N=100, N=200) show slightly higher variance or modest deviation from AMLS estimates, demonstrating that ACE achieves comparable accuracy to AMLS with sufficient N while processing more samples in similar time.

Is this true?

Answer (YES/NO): NO